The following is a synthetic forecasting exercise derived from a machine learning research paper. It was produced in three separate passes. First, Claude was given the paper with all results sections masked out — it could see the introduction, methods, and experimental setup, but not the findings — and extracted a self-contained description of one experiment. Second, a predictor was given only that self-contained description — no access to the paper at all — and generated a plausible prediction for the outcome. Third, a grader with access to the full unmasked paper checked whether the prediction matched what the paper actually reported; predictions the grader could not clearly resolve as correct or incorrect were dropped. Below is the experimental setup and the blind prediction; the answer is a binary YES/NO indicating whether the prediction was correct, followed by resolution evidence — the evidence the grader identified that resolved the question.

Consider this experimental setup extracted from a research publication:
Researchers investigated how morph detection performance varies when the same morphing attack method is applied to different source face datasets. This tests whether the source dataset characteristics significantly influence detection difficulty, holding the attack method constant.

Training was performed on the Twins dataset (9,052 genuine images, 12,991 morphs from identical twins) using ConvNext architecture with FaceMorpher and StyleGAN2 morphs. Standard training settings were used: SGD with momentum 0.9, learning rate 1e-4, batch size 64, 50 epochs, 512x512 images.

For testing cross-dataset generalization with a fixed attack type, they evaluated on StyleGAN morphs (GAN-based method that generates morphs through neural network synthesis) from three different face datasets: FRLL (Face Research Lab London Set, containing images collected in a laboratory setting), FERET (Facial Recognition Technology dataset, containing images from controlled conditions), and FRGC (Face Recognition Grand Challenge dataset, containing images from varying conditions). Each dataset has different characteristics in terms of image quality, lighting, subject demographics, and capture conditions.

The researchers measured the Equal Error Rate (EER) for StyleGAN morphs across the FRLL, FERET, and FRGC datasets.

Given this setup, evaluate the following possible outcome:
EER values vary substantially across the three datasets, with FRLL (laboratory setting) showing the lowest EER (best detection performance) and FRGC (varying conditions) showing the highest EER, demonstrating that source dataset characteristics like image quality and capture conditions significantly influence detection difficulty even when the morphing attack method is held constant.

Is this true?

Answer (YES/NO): NO